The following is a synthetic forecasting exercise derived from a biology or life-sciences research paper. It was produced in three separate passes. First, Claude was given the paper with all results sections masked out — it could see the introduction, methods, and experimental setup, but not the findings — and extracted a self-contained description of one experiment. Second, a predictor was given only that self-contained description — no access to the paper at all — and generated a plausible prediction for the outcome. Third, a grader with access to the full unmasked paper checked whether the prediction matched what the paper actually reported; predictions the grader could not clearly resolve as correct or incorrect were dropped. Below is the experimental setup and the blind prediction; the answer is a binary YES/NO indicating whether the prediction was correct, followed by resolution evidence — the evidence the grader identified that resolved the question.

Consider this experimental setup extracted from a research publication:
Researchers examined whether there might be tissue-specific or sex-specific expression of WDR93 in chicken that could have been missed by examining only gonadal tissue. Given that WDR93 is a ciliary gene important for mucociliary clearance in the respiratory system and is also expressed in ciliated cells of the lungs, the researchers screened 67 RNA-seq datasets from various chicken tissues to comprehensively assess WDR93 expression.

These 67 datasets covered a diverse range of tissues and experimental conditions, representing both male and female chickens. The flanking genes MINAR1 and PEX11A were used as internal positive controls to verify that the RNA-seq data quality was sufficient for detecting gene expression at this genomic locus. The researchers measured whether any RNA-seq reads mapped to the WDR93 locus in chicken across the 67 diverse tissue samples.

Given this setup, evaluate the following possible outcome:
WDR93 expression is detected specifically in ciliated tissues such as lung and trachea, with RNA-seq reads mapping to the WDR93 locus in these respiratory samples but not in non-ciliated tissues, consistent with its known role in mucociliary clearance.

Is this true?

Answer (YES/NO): NO